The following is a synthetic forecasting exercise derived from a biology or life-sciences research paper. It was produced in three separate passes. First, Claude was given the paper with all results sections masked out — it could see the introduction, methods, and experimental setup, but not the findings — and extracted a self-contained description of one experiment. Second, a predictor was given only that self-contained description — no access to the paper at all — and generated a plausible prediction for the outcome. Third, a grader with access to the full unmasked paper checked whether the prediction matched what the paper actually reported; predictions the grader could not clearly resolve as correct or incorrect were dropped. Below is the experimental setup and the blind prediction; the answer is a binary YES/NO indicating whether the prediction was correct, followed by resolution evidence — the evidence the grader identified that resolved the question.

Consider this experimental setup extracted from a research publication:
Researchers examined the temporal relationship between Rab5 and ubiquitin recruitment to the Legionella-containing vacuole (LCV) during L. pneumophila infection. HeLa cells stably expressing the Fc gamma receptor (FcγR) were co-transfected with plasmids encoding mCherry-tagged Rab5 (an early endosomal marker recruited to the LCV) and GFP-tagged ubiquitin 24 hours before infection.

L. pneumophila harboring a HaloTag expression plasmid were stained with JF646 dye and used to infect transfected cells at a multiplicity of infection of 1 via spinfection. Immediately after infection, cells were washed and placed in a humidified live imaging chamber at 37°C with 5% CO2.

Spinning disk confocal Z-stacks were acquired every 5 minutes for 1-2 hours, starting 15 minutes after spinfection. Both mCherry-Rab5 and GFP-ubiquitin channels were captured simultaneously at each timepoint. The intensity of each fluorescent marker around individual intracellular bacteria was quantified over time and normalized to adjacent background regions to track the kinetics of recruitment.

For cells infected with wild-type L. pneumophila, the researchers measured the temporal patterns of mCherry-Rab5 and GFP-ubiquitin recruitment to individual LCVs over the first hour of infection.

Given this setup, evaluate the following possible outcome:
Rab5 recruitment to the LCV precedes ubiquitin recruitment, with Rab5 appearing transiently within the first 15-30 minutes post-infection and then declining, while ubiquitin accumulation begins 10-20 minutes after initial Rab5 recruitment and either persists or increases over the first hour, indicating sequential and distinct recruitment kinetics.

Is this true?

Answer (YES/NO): NO